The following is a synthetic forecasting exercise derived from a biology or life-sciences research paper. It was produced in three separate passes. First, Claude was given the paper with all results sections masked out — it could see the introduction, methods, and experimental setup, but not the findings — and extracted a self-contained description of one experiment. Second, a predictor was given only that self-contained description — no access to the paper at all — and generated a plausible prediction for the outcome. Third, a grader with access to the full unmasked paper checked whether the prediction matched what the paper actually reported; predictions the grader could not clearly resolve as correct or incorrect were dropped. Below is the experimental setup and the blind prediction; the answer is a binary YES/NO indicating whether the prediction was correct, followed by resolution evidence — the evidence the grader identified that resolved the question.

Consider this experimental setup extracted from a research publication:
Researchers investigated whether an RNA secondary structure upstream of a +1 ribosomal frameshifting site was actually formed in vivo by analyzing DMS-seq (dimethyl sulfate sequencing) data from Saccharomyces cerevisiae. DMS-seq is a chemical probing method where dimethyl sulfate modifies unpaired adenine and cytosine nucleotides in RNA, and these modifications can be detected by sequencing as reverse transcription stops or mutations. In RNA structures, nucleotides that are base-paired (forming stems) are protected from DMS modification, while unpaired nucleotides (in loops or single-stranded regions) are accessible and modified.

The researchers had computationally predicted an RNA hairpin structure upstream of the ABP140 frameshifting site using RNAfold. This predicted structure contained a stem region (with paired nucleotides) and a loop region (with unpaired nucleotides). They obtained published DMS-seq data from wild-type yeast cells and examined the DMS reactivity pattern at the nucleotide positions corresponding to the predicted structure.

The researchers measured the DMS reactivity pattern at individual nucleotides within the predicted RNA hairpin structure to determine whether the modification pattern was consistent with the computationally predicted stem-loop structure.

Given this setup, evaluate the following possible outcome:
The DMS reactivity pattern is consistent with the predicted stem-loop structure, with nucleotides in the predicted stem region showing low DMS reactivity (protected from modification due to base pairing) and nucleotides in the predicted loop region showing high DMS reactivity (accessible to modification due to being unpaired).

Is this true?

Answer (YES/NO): YES